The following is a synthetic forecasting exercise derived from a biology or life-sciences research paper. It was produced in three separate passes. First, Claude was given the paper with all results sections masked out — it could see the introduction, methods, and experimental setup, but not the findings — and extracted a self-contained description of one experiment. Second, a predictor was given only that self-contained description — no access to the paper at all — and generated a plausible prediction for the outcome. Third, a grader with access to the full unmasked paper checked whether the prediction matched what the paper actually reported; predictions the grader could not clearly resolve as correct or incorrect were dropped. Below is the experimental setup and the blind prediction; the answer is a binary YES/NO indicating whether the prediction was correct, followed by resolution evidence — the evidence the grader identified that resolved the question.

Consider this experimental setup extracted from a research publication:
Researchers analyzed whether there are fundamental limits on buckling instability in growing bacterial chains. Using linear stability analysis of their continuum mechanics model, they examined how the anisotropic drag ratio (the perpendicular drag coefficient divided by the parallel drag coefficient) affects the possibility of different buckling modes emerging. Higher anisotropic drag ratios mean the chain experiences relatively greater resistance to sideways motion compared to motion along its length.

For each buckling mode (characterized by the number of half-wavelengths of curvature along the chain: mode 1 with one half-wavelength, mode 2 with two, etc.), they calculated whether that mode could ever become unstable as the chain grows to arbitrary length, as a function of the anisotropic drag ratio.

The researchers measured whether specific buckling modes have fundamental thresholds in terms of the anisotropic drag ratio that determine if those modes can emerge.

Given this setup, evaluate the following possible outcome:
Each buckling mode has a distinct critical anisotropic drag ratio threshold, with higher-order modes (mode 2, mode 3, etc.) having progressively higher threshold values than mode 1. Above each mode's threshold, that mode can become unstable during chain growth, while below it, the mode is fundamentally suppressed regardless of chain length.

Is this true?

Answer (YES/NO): NO